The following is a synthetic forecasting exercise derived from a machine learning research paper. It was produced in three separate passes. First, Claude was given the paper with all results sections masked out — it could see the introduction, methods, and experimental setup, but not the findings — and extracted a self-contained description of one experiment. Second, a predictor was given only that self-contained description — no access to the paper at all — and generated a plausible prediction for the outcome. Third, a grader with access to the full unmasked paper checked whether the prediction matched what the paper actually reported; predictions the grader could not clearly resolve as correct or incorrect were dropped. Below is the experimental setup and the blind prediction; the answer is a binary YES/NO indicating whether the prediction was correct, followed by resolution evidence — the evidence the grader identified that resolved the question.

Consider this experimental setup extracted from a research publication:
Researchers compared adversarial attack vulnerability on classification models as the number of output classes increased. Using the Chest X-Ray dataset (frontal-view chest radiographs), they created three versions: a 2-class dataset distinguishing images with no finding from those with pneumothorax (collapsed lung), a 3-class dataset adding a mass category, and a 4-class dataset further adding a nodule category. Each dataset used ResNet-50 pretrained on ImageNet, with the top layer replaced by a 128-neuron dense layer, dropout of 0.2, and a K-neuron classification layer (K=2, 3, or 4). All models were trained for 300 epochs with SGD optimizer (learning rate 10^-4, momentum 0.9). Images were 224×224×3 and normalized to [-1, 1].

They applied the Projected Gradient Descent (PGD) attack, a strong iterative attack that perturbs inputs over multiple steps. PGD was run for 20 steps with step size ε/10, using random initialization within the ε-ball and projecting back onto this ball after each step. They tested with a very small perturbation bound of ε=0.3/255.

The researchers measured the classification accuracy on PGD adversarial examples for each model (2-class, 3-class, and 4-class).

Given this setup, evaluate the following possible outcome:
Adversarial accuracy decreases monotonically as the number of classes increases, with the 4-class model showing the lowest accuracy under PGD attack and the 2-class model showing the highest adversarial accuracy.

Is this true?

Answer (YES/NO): YES